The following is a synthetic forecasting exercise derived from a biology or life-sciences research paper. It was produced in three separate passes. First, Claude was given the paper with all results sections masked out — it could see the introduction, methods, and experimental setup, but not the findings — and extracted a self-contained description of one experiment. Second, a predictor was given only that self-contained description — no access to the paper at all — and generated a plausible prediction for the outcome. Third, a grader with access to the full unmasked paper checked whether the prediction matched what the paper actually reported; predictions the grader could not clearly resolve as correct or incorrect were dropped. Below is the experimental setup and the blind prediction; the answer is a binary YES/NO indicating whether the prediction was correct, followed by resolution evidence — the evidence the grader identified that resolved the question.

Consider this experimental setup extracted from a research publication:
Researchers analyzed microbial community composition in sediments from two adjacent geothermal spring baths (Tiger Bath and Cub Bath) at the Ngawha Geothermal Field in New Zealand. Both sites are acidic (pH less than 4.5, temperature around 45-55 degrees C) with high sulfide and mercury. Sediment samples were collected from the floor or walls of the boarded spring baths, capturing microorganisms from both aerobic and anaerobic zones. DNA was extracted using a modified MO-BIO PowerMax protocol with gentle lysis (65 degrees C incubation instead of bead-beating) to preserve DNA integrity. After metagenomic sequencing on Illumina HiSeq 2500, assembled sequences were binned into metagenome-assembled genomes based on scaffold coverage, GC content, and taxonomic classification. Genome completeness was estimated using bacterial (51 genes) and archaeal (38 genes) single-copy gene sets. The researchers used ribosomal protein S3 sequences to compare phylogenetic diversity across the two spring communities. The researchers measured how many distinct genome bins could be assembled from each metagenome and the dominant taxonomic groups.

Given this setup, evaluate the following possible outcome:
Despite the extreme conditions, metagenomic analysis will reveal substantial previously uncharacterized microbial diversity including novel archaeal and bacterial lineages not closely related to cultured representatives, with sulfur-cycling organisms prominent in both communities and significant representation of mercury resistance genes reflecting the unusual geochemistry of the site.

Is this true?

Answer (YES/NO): YES